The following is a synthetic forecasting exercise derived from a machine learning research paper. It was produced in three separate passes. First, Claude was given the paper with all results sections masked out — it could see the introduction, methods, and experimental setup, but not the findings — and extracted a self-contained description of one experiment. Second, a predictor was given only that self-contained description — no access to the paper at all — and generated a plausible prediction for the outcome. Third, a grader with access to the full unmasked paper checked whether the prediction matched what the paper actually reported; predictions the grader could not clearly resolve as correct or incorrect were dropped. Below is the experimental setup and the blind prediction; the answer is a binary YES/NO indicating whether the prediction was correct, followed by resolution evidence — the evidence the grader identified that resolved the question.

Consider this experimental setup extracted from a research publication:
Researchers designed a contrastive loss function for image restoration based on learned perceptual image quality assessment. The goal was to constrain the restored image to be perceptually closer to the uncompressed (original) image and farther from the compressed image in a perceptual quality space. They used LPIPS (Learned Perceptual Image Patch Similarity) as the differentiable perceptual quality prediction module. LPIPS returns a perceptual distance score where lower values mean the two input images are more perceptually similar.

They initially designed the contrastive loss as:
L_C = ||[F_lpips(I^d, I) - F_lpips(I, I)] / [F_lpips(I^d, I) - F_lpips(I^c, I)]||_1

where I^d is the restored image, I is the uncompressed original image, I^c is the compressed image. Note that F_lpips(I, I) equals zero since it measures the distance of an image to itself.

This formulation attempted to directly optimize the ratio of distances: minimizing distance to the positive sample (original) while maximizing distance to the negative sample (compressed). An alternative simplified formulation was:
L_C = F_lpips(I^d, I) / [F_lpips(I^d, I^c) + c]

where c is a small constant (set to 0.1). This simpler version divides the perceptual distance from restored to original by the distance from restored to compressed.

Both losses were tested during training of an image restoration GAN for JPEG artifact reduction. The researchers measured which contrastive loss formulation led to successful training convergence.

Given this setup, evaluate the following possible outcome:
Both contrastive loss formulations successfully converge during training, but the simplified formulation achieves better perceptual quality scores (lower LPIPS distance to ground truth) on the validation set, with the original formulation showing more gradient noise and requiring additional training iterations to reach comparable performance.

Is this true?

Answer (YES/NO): NO